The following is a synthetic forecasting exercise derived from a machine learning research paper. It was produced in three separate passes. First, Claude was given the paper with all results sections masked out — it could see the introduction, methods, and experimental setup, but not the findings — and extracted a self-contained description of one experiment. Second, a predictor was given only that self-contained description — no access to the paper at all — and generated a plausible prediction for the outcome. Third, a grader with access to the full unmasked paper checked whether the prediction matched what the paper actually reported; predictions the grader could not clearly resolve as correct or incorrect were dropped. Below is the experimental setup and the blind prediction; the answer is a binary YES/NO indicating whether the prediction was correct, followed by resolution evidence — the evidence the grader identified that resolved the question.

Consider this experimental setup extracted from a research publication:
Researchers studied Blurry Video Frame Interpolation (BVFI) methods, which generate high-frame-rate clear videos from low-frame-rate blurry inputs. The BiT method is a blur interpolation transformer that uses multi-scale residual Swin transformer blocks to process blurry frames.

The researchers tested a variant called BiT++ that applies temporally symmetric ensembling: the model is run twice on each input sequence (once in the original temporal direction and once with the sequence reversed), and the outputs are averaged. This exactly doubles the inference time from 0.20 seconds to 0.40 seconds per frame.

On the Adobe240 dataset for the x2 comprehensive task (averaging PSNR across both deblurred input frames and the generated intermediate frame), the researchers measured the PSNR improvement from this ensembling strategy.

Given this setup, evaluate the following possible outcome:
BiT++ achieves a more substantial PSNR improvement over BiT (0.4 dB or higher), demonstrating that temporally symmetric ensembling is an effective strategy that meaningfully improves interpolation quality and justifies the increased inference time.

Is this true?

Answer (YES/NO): YES